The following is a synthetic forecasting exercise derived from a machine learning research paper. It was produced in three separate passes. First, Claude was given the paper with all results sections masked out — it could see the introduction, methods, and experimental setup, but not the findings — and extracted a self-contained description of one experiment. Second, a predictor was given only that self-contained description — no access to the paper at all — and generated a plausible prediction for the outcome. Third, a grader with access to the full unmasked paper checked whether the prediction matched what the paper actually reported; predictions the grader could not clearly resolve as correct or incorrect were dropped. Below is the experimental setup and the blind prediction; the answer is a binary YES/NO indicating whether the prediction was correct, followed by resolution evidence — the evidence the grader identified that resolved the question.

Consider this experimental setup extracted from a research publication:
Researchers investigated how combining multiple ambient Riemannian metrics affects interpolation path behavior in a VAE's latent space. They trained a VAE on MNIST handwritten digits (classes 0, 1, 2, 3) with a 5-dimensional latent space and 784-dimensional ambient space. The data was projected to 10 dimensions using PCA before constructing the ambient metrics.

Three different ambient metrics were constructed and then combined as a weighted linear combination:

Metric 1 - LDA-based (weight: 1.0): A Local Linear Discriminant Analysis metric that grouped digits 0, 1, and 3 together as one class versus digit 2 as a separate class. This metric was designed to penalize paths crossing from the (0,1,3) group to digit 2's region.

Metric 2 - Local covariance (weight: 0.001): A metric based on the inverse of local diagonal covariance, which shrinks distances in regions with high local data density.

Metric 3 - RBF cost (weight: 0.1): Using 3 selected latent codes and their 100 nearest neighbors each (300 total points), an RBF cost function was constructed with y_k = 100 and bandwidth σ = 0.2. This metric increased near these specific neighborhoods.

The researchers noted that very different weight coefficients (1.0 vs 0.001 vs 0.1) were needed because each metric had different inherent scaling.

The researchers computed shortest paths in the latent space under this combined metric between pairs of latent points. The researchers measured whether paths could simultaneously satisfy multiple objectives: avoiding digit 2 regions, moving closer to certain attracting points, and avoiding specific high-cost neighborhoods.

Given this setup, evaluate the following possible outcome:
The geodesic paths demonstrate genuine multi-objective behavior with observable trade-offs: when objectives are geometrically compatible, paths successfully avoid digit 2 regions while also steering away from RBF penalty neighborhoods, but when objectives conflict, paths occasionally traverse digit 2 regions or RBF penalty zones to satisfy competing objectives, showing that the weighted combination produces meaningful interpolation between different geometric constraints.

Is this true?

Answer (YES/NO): NO